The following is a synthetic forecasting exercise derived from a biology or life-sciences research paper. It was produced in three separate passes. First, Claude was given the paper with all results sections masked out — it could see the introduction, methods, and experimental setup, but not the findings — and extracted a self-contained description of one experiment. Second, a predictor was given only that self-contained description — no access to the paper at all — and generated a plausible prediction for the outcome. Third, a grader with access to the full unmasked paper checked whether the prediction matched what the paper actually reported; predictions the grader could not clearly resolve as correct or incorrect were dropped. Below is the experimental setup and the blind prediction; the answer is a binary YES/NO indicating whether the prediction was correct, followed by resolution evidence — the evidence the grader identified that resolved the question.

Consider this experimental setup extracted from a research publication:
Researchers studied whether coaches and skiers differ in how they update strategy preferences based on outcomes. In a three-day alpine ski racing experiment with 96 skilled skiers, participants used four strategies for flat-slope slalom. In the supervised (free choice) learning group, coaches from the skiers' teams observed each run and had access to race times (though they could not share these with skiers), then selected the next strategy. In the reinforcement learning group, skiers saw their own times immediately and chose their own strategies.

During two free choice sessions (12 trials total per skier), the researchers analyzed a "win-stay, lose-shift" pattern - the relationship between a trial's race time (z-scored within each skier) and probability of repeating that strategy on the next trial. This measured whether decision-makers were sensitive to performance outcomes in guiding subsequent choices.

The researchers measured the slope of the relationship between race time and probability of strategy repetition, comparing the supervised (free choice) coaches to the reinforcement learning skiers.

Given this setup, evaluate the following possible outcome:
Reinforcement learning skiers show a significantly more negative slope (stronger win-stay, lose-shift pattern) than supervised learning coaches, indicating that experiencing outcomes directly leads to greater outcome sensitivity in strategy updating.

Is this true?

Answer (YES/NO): NO